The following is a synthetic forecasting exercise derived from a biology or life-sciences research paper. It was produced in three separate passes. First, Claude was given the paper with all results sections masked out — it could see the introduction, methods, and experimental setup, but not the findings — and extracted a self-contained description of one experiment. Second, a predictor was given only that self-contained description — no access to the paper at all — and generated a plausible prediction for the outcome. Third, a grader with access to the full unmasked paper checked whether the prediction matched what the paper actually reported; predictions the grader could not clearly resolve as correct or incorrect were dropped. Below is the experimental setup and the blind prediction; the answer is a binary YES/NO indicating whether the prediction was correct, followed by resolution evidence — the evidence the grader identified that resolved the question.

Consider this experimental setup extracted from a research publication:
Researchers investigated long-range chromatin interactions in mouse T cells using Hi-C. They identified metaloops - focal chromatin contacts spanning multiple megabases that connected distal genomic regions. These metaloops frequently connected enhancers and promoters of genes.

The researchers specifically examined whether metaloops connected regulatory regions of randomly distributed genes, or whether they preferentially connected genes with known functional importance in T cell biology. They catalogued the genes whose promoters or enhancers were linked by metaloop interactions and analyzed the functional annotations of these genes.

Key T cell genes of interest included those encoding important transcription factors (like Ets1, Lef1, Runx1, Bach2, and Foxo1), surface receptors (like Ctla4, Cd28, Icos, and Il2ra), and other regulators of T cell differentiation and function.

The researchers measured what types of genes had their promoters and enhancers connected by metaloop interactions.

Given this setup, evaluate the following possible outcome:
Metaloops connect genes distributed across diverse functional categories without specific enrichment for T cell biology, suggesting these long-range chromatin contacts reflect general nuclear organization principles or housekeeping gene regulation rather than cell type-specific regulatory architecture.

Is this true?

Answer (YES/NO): NO